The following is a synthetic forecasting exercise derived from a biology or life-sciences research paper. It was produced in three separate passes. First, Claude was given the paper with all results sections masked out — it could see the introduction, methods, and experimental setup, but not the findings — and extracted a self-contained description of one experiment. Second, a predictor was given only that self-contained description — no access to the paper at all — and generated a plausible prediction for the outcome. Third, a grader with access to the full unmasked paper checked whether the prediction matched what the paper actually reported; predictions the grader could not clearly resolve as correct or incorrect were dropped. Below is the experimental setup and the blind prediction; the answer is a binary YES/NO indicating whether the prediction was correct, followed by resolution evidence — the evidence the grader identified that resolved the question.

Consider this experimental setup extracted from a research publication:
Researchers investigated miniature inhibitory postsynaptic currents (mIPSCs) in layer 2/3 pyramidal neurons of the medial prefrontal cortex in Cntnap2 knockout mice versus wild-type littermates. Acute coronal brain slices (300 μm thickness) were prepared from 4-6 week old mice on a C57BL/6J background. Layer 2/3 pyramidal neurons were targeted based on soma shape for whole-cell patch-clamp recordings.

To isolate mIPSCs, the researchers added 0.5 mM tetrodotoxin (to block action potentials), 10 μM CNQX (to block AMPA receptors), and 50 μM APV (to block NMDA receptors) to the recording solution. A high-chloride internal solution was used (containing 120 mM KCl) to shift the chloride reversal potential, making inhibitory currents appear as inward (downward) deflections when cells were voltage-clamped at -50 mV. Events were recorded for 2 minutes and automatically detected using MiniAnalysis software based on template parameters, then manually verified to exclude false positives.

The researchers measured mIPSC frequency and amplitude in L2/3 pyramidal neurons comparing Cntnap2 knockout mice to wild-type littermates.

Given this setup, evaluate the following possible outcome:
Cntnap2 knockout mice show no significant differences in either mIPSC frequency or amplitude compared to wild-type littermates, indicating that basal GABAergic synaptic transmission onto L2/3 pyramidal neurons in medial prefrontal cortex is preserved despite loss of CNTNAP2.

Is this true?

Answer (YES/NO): YES